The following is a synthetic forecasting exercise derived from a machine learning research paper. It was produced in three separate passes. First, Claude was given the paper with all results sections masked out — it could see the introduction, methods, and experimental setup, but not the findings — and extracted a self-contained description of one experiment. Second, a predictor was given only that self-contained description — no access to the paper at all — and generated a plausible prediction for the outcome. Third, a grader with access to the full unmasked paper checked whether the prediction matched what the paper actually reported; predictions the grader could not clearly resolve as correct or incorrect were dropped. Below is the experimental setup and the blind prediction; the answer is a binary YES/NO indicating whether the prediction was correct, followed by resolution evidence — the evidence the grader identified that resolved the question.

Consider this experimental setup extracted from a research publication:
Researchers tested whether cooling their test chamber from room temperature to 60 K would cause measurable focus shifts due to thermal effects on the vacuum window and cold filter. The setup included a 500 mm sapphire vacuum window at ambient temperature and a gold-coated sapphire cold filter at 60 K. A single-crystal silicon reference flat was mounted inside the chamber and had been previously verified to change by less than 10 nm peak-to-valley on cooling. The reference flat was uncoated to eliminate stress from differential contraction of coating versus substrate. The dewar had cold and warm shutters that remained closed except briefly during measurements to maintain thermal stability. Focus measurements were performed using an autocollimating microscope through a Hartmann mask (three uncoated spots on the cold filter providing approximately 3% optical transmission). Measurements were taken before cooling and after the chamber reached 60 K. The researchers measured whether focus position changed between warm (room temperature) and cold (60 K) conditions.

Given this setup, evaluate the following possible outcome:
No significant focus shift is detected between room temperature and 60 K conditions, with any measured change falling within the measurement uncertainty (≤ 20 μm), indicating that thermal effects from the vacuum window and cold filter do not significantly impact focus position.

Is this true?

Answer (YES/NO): YES